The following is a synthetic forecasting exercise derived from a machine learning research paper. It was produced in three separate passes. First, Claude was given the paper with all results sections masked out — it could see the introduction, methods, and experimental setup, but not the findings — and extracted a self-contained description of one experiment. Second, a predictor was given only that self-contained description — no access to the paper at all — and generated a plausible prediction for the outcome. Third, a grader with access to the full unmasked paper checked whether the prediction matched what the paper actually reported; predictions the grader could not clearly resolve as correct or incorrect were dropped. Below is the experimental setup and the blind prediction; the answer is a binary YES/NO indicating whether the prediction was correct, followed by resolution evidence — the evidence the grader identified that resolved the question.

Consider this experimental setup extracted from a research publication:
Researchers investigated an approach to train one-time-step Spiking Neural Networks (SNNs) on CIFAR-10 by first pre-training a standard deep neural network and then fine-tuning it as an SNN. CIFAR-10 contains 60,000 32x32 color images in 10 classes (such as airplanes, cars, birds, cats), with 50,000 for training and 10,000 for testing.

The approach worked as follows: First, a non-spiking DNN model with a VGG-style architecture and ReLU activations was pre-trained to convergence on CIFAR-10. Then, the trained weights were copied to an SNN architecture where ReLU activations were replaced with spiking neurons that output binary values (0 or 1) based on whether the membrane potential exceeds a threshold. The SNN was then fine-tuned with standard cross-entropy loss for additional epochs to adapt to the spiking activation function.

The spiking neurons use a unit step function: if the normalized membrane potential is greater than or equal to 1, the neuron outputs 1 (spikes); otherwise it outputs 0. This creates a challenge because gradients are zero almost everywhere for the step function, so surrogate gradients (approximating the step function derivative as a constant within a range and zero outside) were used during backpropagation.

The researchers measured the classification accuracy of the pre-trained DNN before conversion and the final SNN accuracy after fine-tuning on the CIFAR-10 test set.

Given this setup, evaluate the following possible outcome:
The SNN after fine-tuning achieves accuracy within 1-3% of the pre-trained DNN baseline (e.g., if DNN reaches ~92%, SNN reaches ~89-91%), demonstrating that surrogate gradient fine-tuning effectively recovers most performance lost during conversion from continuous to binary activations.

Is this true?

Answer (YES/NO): YES